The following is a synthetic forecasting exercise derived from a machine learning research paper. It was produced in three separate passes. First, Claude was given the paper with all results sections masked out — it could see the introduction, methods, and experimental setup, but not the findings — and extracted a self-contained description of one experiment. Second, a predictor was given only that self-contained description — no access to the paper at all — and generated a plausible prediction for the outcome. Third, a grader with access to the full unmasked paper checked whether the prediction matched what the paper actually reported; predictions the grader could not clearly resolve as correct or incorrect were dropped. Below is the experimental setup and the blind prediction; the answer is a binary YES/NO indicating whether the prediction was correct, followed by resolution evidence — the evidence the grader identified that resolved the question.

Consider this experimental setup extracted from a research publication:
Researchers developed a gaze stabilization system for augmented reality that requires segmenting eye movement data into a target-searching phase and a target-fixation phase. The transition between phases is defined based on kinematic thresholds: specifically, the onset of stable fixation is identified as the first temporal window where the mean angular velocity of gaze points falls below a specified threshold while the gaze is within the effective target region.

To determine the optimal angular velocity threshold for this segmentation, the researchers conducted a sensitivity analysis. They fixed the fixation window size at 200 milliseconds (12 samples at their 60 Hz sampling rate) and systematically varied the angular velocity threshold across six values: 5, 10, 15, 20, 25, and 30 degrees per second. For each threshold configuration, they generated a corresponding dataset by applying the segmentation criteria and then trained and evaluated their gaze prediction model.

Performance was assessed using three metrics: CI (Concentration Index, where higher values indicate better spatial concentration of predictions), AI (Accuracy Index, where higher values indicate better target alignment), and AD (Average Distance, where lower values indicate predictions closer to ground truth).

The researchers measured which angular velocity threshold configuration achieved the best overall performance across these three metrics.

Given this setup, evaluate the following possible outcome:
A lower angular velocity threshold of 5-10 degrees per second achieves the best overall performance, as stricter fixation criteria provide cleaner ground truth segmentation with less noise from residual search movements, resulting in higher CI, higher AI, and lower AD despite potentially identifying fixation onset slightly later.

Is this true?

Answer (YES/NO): NO